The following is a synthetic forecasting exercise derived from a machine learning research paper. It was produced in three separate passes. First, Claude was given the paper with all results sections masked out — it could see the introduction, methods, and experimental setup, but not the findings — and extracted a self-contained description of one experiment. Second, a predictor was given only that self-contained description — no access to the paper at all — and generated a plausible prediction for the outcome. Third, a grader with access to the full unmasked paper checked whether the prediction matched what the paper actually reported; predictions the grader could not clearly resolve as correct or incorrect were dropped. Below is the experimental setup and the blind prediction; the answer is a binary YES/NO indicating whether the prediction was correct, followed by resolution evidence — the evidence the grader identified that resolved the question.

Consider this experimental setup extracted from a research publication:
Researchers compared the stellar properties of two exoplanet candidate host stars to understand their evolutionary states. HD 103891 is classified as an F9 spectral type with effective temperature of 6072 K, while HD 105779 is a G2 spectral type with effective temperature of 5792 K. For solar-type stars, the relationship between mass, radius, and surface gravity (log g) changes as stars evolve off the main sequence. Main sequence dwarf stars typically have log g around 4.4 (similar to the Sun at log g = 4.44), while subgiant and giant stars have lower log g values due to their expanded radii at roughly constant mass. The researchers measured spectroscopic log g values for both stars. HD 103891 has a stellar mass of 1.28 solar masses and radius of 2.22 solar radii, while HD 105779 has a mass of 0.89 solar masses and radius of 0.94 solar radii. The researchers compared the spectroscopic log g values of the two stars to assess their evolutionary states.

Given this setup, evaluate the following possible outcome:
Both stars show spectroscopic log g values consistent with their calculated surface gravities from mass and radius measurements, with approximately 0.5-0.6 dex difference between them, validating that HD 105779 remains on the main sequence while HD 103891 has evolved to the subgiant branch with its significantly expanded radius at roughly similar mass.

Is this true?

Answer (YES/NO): NO